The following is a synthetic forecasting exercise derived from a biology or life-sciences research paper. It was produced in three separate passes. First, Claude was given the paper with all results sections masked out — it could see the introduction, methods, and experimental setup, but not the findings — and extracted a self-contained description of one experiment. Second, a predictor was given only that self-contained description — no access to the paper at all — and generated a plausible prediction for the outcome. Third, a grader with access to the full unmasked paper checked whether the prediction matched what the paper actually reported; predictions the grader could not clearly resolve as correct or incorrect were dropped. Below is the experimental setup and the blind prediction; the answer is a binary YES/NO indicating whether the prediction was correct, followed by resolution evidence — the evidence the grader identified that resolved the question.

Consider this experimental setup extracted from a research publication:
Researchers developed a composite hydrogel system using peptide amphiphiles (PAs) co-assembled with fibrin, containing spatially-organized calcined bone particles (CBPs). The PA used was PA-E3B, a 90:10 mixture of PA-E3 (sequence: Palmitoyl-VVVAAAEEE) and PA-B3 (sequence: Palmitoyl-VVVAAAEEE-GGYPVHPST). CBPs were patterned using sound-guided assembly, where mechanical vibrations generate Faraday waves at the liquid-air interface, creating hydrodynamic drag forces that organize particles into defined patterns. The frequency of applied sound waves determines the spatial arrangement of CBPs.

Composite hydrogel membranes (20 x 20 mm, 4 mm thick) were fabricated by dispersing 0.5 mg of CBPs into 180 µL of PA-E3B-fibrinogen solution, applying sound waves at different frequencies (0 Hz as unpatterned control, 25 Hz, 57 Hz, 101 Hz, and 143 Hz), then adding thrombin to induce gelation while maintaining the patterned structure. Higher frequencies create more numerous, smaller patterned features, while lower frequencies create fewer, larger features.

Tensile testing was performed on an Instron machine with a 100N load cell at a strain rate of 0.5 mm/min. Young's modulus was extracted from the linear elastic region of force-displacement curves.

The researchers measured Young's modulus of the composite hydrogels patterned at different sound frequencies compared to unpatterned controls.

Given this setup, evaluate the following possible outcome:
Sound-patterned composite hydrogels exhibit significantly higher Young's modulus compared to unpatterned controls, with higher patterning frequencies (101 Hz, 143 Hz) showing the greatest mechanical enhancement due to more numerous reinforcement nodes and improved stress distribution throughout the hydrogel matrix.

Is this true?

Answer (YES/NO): NO